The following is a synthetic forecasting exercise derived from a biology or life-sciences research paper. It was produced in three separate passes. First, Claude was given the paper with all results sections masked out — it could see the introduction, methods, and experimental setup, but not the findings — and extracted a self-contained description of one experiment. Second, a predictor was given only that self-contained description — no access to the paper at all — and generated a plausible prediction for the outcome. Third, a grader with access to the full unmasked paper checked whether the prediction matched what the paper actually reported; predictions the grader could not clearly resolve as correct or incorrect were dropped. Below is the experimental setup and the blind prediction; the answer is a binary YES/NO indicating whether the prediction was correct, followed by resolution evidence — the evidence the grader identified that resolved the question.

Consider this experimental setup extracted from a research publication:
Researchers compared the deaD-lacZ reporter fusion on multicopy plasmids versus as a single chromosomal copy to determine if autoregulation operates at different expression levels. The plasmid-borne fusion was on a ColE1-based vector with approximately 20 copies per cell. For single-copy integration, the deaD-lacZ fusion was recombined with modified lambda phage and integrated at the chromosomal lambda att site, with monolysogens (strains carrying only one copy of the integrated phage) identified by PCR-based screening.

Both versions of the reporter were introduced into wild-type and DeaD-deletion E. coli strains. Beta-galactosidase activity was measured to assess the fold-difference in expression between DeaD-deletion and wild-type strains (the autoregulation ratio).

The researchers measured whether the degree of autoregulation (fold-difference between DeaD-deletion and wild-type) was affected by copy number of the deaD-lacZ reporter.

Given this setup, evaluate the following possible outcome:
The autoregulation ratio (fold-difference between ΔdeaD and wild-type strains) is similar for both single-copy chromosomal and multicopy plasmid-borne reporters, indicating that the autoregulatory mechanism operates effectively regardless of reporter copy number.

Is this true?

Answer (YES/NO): NO